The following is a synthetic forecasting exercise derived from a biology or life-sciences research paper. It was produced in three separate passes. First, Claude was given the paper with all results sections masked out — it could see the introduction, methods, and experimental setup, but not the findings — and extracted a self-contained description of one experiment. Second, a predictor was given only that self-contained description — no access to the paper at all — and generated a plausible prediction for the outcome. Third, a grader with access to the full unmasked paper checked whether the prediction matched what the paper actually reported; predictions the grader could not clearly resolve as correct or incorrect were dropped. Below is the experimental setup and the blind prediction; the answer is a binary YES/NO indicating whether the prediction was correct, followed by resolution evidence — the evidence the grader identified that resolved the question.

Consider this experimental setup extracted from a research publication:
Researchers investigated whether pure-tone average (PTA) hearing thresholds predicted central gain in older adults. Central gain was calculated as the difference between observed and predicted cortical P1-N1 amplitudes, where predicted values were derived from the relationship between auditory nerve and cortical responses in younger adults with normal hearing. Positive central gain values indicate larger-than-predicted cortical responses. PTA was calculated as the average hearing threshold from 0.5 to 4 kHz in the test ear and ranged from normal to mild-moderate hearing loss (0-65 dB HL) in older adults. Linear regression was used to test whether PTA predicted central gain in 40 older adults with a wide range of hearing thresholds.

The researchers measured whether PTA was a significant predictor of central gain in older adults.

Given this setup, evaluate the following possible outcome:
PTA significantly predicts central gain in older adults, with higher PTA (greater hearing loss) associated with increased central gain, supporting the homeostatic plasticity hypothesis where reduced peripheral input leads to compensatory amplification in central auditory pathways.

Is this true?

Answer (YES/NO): NO